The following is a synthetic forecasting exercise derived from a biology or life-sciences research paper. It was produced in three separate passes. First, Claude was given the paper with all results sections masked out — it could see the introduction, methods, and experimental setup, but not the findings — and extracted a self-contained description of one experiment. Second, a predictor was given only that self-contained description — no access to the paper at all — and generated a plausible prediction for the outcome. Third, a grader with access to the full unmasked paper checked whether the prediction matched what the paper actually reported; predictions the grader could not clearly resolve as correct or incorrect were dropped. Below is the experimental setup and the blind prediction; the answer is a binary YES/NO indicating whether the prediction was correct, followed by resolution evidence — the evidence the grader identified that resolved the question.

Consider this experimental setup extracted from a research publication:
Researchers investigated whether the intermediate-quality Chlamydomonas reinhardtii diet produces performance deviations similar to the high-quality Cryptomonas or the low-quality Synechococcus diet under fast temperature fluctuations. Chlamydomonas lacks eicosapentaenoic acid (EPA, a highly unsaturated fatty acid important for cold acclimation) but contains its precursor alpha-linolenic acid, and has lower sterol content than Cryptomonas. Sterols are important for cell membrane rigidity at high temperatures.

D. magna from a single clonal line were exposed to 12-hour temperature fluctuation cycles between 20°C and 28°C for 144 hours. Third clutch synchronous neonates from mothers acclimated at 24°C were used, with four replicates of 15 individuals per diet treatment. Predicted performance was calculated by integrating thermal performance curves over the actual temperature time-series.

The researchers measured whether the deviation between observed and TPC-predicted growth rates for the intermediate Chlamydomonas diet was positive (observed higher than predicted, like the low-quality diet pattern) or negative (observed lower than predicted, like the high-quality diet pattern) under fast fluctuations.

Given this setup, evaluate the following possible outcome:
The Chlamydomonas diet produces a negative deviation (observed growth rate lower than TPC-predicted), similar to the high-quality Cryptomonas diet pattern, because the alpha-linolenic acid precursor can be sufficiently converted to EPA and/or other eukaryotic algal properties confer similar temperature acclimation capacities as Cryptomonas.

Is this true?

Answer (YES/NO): NO